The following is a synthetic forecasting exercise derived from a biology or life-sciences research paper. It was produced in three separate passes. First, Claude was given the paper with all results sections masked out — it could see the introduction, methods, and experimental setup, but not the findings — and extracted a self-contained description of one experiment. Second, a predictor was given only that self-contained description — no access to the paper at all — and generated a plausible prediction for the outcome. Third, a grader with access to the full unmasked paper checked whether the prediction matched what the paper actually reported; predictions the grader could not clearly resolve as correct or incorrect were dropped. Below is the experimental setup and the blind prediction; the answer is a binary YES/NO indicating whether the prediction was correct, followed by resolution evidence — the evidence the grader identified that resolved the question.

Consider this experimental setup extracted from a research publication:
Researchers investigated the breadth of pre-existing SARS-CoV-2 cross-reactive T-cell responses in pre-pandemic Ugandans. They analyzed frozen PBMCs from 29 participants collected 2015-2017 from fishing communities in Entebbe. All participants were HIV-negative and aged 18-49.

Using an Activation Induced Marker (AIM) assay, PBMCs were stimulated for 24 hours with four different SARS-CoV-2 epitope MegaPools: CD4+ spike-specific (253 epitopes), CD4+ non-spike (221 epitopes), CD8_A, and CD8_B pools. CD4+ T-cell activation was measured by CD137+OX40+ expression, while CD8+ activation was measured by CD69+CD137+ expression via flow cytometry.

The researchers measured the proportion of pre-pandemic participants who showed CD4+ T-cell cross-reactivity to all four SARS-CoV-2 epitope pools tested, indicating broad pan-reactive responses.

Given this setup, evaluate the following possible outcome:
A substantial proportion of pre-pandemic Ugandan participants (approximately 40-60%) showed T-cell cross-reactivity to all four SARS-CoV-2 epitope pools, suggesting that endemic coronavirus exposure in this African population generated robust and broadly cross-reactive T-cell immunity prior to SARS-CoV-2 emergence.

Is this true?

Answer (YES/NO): NO